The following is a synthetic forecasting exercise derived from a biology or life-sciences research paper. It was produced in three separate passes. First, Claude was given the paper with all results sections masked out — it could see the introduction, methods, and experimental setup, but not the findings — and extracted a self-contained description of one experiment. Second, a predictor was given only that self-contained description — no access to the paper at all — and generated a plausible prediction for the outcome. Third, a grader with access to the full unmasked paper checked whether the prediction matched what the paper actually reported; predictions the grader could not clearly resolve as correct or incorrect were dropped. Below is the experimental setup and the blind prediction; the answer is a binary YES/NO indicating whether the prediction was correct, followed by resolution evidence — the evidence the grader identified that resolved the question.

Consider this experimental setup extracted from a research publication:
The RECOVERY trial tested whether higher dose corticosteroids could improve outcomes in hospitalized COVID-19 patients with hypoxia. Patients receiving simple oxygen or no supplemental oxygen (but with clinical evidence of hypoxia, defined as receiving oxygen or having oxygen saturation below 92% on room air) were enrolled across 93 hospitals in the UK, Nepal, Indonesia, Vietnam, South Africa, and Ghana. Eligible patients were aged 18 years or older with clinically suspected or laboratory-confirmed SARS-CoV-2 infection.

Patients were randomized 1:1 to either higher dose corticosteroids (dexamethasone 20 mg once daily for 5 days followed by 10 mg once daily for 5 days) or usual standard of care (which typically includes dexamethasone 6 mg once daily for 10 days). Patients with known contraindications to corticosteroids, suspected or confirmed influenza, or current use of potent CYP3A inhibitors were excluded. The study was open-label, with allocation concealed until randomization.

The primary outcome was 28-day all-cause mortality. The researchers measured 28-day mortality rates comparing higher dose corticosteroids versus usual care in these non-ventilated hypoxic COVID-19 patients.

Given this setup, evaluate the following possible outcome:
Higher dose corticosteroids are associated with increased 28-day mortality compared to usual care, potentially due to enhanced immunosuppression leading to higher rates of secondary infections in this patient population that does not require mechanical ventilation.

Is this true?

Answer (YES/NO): YES